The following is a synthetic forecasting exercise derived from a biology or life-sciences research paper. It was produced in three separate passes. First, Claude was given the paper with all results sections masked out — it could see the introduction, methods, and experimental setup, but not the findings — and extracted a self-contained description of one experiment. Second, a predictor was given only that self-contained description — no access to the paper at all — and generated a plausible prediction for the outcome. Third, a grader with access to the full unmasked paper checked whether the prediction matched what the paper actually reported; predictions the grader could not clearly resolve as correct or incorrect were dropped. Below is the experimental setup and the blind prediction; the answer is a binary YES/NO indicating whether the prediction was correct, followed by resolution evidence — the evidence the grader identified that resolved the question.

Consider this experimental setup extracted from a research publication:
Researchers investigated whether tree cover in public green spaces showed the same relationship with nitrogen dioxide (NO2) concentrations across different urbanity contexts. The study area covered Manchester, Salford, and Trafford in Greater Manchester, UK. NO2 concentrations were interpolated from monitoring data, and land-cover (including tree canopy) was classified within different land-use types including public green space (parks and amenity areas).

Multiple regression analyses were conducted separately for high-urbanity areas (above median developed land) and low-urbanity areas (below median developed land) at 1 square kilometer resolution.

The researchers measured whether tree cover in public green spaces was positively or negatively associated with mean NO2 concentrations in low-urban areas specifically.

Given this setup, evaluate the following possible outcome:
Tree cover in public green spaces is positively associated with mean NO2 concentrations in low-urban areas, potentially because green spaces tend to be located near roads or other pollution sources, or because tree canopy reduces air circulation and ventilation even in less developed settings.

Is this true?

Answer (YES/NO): YES